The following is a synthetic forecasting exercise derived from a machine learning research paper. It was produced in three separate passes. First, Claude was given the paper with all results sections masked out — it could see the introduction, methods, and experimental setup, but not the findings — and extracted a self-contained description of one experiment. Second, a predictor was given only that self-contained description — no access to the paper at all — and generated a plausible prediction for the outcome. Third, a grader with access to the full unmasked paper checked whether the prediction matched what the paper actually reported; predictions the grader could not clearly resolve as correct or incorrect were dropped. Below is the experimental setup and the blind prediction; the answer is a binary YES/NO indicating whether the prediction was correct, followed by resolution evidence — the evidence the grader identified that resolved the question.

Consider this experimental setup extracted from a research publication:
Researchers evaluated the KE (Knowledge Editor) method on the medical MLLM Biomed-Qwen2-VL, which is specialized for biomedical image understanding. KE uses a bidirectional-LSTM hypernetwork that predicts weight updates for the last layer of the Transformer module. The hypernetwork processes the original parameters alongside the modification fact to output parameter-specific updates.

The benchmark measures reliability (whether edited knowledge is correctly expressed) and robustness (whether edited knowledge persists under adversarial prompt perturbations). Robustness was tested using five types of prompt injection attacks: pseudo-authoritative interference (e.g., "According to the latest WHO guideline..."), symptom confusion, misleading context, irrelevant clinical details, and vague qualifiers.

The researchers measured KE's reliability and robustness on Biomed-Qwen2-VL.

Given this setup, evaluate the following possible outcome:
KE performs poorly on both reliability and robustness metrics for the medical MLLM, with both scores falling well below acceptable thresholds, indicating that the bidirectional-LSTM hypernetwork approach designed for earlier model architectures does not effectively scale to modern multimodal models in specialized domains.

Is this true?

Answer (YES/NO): YES